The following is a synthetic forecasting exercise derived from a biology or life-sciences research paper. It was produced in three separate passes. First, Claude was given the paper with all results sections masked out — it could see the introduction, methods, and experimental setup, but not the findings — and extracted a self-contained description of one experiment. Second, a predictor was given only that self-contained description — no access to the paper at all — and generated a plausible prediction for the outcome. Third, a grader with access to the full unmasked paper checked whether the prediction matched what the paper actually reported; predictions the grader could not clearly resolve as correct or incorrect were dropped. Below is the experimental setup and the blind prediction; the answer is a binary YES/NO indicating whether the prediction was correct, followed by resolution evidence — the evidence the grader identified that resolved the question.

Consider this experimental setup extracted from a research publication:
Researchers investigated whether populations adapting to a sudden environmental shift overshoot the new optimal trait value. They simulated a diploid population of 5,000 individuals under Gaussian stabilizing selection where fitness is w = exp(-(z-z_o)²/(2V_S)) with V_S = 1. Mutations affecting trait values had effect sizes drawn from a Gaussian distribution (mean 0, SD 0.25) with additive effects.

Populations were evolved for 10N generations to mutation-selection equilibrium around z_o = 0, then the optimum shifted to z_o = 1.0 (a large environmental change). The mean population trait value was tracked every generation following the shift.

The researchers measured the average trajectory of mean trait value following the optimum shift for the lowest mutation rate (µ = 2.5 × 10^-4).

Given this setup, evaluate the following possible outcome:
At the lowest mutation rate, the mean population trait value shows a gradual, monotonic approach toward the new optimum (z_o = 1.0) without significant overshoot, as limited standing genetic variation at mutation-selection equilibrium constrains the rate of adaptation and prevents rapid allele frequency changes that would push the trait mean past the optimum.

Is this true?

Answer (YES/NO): NO